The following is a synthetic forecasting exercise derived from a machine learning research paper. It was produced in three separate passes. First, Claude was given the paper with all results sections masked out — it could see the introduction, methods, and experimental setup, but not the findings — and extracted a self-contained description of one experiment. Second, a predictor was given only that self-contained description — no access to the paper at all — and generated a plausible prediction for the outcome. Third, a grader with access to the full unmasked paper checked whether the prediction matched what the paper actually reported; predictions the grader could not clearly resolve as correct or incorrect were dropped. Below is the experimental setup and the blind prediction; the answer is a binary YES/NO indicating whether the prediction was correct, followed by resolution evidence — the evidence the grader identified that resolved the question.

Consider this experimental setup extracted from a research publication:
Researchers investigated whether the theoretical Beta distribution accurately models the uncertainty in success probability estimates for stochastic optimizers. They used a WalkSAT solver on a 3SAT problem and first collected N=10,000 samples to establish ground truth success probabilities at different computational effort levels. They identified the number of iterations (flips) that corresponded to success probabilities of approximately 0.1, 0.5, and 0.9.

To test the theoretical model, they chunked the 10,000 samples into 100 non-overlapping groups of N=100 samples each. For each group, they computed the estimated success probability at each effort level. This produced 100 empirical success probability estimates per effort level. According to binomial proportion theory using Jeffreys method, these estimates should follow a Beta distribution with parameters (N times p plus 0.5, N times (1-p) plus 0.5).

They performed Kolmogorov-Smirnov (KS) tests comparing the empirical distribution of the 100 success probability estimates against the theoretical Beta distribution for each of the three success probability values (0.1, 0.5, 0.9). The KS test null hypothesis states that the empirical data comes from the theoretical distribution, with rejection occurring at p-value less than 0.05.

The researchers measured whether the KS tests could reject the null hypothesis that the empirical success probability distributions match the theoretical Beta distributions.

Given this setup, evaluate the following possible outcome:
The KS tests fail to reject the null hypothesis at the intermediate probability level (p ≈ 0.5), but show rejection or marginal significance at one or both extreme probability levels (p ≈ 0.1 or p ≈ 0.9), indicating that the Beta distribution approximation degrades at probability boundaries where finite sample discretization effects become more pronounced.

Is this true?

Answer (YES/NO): NO